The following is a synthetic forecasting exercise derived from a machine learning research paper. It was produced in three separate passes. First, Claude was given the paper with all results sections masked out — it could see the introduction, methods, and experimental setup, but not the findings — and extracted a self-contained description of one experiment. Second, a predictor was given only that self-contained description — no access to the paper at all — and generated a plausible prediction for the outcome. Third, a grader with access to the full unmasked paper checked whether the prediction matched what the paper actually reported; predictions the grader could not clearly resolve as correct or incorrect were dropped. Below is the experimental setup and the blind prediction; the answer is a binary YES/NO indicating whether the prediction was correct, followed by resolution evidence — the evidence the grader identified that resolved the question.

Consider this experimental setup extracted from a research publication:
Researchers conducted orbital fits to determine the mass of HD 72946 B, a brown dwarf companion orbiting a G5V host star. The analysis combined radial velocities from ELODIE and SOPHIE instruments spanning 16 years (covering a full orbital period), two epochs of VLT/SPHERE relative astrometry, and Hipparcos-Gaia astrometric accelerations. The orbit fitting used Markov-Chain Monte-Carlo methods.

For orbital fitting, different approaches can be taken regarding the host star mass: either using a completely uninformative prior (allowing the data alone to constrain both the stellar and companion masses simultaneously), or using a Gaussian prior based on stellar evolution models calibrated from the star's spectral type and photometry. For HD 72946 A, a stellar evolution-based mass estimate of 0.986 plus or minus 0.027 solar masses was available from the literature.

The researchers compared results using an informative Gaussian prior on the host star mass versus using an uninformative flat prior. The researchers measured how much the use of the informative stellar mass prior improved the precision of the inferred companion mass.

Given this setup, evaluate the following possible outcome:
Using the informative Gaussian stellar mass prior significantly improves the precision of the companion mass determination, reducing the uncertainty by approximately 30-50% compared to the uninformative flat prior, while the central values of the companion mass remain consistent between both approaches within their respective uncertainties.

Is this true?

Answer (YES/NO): NO